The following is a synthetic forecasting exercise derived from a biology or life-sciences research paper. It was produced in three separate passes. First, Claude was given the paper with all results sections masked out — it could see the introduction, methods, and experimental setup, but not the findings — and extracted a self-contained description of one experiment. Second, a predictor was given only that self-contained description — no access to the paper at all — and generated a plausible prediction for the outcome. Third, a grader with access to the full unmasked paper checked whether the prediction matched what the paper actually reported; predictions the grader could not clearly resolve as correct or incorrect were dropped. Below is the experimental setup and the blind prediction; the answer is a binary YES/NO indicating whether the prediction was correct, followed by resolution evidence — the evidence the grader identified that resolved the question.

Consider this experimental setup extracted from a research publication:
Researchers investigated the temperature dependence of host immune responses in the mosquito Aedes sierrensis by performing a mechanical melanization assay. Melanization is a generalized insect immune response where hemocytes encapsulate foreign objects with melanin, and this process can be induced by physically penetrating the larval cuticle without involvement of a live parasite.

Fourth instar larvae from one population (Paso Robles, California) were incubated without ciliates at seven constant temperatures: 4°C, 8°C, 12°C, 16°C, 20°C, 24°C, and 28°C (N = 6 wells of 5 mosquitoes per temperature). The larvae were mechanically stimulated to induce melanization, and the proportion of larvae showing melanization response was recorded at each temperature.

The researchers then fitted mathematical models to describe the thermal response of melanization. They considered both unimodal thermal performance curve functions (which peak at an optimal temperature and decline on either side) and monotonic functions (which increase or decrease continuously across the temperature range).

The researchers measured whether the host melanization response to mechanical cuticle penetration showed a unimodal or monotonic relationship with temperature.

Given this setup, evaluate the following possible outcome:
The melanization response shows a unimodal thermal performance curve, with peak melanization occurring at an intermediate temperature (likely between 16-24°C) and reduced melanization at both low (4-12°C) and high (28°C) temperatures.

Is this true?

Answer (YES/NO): NO